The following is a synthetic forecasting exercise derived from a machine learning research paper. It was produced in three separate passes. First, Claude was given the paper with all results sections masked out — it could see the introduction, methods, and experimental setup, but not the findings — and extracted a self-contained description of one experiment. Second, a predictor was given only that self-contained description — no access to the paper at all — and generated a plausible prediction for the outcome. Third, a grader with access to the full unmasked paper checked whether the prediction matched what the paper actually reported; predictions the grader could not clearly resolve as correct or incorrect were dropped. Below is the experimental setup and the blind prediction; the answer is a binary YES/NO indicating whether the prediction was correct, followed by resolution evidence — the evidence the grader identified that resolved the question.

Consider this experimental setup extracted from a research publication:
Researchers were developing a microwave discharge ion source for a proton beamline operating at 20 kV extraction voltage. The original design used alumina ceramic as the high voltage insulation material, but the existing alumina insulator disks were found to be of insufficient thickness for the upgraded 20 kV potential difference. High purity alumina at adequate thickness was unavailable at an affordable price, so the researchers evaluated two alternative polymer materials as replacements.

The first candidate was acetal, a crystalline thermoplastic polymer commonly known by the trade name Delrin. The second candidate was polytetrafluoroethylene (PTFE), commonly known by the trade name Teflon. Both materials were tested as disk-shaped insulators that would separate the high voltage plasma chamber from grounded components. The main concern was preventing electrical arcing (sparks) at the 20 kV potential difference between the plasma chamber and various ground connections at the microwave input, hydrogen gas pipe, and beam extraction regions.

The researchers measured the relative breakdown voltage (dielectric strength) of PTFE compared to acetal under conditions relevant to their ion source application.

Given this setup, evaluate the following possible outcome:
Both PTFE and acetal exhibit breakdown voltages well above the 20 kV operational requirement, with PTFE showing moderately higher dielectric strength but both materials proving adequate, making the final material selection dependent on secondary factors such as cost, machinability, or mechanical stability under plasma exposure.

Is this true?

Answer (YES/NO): NO